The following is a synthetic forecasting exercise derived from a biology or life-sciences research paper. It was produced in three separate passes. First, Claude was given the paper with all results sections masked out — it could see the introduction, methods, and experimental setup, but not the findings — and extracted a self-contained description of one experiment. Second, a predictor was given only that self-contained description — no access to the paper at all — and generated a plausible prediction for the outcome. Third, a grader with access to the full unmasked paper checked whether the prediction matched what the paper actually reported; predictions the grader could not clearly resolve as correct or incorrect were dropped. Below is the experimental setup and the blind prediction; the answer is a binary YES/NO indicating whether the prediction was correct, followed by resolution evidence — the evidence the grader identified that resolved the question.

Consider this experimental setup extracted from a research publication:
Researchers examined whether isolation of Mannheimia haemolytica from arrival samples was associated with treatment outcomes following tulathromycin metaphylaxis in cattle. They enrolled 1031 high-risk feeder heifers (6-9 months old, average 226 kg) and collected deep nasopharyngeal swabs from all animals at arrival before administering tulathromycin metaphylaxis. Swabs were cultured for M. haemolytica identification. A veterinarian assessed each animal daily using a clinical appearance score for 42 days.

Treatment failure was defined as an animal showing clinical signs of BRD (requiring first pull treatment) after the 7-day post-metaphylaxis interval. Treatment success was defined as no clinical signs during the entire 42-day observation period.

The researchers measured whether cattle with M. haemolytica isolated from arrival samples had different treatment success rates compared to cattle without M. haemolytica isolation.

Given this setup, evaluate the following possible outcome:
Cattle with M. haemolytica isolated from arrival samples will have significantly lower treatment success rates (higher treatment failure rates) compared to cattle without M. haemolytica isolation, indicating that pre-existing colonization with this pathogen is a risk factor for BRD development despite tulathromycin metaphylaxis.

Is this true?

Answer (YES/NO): YES